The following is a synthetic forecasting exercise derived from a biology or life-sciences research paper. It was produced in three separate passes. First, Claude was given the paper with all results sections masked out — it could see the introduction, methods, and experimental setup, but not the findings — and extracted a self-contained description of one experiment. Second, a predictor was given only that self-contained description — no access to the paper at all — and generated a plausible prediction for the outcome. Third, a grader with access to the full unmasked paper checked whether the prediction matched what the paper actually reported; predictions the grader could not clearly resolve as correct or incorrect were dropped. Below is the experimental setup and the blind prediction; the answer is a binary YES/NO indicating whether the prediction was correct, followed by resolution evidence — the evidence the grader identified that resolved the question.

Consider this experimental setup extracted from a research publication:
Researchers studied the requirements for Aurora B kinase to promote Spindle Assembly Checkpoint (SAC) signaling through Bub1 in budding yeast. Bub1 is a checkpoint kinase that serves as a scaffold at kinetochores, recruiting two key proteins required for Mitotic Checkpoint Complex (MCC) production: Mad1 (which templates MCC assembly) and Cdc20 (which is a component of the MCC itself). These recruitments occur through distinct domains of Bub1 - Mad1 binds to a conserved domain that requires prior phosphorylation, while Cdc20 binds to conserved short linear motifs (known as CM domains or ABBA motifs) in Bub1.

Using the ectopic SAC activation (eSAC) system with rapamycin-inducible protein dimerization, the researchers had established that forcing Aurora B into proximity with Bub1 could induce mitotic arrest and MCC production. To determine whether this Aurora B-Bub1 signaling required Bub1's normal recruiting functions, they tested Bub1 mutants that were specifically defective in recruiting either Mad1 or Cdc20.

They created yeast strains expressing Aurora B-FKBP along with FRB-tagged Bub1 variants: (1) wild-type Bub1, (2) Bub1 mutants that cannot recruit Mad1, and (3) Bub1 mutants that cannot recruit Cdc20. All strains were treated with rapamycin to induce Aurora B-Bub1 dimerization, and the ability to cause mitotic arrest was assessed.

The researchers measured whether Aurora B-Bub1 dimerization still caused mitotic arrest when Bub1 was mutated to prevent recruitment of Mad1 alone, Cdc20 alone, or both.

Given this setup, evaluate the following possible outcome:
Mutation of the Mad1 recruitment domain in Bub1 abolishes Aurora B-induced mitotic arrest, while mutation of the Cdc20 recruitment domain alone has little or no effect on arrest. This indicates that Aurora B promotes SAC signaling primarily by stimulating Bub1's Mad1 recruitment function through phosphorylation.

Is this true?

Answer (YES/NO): NO